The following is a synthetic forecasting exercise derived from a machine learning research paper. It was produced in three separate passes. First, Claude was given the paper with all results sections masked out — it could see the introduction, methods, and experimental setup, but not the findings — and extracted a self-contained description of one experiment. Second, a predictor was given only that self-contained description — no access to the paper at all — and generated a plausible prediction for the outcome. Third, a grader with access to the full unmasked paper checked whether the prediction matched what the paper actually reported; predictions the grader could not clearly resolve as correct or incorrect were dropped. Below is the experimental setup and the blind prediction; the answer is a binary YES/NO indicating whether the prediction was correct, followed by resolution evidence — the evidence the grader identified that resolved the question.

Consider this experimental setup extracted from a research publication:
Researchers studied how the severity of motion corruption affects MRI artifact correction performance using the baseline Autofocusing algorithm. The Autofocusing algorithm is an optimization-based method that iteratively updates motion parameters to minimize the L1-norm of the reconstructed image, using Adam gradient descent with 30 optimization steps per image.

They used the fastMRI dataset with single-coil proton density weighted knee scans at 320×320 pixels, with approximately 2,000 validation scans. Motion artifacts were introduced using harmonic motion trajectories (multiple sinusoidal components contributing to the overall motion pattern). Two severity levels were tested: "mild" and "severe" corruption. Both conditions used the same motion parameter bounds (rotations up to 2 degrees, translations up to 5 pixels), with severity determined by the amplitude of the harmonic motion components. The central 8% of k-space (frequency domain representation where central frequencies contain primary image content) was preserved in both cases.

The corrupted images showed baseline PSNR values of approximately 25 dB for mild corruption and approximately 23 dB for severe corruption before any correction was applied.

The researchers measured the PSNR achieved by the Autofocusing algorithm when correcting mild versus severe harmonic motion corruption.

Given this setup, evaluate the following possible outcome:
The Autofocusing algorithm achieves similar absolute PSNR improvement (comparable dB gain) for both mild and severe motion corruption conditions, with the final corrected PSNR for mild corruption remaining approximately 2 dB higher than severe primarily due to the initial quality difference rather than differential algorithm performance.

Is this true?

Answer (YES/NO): YES